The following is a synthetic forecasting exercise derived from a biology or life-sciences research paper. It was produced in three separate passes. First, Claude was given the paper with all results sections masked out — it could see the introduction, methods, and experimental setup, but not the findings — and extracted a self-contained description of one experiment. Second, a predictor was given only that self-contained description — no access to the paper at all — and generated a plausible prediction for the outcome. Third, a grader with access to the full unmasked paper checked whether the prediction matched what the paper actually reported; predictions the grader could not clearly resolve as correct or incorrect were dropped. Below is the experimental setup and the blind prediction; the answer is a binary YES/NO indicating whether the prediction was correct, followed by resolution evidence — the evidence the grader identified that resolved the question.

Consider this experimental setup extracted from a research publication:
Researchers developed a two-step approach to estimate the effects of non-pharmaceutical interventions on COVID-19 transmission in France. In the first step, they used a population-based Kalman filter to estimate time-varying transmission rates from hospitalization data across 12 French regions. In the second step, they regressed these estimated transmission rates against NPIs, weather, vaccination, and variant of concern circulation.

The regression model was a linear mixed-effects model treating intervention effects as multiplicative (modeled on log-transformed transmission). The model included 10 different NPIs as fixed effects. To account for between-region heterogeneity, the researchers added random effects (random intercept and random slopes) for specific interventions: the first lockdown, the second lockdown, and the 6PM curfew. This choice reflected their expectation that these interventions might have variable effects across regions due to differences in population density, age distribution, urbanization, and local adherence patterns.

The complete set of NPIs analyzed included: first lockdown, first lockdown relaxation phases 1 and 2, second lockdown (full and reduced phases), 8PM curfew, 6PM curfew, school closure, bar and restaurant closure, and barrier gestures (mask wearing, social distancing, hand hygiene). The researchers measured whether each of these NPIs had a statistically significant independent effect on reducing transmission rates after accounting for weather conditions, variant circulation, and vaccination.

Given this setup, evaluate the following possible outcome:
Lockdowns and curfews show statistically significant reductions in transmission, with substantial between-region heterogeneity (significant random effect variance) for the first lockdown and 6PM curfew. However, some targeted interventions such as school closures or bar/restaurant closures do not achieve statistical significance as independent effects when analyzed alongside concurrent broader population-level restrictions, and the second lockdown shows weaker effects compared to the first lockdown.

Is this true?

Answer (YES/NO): NO